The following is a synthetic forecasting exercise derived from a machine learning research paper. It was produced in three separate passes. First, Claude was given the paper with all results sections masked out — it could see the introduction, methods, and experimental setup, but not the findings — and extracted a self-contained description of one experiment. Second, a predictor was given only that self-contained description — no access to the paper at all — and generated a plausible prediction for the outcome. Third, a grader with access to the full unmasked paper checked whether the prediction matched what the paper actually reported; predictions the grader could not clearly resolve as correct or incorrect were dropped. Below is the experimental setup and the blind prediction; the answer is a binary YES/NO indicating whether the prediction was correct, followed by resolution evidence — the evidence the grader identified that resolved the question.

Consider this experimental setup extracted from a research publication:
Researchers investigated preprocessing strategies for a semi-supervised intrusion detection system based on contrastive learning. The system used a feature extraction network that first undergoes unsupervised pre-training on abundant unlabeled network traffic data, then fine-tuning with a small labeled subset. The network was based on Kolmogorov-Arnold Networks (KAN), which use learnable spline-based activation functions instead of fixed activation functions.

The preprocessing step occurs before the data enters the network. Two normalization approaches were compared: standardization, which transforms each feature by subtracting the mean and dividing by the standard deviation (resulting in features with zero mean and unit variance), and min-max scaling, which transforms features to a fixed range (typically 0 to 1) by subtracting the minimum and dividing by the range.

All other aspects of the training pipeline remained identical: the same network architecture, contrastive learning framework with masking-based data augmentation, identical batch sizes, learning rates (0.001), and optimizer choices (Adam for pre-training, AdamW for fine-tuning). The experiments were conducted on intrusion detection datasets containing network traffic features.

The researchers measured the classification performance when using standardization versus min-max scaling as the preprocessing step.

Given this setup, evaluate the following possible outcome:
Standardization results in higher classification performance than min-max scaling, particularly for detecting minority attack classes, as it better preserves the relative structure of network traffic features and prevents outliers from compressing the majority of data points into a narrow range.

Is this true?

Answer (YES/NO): NO